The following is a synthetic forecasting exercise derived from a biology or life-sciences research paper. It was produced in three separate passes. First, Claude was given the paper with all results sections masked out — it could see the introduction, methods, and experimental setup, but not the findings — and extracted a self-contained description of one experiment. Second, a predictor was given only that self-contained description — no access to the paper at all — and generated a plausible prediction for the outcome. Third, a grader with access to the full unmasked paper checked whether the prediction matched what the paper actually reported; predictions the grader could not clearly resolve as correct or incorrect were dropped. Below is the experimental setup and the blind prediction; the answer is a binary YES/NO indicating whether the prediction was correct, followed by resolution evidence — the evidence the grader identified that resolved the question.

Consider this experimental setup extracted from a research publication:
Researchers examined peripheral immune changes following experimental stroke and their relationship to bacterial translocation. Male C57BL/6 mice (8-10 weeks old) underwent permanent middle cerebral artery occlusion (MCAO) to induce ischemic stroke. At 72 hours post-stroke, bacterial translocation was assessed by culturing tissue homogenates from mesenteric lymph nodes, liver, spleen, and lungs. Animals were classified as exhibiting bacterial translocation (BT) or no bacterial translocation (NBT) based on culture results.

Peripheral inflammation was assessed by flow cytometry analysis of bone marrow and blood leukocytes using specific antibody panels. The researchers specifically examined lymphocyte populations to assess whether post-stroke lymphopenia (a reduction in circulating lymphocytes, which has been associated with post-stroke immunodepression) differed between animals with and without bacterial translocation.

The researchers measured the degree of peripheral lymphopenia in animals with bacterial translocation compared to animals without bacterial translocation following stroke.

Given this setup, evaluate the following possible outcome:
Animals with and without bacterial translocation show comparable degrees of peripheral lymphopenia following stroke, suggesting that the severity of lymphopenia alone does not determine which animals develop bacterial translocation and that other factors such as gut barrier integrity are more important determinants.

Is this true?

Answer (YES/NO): NO